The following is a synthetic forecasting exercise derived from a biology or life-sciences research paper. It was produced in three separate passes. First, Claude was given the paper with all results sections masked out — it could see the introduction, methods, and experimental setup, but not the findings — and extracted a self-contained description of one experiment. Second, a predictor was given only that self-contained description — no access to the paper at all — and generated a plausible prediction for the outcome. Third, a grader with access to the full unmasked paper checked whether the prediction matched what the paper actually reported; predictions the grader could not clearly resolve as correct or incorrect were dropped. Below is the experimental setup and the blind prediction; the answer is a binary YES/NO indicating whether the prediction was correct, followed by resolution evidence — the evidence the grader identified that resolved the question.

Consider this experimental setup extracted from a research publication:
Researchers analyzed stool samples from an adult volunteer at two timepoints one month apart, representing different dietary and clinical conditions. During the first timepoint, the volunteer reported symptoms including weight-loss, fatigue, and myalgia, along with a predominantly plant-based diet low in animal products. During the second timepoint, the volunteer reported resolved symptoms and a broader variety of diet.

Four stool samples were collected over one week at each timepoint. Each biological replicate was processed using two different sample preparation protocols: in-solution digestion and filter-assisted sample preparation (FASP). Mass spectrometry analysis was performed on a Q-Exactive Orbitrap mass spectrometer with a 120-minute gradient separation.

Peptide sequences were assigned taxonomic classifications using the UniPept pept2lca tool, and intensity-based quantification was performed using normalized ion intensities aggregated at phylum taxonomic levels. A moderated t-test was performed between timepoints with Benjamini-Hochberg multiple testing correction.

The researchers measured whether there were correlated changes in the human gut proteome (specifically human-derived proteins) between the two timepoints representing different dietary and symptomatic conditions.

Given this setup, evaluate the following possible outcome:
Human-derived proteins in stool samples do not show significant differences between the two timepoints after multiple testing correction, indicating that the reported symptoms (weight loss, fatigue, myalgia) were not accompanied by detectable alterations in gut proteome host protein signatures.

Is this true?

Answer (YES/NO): NO